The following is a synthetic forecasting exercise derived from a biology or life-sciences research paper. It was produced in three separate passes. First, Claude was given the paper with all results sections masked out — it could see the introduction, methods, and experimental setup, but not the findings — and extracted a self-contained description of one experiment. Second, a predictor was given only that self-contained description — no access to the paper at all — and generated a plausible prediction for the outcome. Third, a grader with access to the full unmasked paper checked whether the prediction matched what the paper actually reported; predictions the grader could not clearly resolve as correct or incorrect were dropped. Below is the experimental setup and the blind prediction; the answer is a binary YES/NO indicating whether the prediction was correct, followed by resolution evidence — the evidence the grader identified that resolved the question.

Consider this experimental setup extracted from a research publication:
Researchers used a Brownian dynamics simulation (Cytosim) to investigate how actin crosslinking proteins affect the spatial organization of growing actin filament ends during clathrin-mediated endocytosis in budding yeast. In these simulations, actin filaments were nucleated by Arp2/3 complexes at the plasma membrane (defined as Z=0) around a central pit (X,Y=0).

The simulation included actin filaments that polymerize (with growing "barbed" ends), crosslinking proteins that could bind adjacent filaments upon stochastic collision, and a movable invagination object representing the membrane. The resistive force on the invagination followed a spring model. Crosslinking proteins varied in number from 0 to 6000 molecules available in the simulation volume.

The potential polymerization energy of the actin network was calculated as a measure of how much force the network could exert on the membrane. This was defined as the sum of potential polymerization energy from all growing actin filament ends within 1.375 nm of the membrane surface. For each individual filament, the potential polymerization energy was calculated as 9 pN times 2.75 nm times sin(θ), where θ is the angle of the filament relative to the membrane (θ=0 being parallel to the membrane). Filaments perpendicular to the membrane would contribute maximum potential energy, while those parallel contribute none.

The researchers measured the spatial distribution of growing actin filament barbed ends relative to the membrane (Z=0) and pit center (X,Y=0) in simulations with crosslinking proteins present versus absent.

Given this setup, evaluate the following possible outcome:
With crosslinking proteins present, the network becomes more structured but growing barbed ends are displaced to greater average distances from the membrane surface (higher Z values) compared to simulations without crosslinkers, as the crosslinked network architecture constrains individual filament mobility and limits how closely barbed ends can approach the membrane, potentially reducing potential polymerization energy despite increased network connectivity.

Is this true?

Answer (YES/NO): NO